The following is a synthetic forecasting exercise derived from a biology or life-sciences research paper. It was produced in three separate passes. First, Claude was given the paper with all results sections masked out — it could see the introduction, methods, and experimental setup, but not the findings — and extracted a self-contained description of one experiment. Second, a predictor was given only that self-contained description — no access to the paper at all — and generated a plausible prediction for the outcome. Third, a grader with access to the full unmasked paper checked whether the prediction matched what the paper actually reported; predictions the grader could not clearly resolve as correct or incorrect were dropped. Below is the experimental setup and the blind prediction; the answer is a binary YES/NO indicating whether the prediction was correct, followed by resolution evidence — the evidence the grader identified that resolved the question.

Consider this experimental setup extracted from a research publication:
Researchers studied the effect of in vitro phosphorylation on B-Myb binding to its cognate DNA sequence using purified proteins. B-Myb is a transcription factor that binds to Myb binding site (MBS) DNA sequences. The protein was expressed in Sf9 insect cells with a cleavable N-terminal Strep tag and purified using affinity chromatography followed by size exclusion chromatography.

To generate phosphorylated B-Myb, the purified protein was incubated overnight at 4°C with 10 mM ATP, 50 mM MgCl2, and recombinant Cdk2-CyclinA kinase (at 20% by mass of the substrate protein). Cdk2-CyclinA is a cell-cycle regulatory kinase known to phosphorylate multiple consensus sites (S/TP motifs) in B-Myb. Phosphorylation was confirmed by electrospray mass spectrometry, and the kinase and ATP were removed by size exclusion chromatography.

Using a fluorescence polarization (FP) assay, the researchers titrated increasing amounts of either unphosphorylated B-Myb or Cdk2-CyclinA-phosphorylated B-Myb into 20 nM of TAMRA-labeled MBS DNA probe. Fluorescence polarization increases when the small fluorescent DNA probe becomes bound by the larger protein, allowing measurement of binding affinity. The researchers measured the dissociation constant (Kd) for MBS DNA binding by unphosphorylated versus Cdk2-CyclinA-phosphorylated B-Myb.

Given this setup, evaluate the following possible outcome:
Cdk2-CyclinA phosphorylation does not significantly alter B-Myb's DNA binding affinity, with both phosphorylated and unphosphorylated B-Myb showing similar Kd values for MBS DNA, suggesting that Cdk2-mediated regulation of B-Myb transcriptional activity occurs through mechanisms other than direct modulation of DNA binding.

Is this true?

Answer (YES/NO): NO